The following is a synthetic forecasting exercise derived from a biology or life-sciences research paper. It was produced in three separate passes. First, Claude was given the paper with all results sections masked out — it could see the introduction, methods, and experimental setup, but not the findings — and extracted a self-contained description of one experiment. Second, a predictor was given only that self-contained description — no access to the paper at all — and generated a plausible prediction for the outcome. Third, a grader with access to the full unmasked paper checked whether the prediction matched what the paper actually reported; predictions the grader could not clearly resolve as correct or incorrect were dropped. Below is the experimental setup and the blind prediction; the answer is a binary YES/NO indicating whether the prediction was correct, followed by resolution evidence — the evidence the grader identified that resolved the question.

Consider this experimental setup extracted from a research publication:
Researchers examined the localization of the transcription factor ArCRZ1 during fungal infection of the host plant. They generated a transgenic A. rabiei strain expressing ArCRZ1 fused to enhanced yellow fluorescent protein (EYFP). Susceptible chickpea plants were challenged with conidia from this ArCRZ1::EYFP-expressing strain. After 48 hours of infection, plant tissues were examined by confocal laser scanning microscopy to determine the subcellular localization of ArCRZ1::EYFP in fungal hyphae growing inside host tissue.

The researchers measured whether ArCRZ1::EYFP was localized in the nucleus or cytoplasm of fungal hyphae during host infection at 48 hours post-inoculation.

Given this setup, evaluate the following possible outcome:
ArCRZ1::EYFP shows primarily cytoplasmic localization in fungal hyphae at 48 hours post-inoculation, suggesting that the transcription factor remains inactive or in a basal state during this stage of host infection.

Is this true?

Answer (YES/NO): NO